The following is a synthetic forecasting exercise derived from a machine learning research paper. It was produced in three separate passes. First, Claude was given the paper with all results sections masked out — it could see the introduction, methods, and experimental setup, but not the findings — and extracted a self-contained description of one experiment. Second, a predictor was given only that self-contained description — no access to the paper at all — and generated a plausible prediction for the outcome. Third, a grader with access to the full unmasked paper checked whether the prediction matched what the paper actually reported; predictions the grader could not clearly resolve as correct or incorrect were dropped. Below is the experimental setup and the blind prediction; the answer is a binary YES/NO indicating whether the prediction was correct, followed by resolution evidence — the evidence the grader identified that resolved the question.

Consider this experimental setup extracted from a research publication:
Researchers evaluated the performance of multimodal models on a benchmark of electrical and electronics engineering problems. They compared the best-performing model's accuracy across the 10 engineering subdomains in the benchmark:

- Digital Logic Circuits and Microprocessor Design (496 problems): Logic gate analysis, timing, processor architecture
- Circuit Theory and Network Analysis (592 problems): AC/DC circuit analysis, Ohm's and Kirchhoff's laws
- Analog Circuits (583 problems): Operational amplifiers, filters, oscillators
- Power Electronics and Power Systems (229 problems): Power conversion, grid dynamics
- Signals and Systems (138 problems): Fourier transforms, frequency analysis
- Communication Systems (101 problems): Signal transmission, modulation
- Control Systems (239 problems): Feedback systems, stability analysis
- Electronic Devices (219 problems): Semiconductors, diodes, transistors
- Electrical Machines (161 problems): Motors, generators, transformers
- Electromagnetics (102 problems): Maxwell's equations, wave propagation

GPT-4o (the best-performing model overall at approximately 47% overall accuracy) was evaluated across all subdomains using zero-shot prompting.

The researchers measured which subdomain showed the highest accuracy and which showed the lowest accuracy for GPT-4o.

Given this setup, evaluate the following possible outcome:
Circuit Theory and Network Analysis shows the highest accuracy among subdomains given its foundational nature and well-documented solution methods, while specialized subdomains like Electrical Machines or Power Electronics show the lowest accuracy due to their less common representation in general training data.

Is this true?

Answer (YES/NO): NO